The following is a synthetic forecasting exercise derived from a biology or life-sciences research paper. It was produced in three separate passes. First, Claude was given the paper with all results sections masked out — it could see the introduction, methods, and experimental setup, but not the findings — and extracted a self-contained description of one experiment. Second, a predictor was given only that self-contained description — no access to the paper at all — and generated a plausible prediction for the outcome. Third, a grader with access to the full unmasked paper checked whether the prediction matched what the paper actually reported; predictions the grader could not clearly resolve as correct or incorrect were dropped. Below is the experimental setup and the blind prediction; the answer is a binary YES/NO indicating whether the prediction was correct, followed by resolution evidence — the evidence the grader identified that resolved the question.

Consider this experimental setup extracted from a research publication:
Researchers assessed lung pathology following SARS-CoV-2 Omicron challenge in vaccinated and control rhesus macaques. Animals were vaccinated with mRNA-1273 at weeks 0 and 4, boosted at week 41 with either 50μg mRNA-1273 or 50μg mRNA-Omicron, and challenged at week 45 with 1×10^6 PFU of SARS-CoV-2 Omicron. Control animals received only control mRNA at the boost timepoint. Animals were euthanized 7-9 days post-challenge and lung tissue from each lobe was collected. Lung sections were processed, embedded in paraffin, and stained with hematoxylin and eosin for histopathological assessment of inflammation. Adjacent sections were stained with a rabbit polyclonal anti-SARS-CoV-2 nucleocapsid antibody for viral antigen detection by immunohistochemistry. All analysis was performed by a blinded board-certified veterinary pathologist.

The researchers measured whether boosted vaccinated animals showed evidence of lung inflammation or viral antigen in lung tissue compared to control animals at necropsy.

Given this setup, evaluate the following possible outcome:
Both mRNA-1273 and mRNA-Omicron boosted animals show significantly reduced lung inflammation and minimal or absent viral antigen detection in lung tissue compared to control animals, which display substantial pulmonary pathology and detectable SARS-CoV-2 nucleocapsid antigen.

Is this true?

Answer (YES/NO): YES